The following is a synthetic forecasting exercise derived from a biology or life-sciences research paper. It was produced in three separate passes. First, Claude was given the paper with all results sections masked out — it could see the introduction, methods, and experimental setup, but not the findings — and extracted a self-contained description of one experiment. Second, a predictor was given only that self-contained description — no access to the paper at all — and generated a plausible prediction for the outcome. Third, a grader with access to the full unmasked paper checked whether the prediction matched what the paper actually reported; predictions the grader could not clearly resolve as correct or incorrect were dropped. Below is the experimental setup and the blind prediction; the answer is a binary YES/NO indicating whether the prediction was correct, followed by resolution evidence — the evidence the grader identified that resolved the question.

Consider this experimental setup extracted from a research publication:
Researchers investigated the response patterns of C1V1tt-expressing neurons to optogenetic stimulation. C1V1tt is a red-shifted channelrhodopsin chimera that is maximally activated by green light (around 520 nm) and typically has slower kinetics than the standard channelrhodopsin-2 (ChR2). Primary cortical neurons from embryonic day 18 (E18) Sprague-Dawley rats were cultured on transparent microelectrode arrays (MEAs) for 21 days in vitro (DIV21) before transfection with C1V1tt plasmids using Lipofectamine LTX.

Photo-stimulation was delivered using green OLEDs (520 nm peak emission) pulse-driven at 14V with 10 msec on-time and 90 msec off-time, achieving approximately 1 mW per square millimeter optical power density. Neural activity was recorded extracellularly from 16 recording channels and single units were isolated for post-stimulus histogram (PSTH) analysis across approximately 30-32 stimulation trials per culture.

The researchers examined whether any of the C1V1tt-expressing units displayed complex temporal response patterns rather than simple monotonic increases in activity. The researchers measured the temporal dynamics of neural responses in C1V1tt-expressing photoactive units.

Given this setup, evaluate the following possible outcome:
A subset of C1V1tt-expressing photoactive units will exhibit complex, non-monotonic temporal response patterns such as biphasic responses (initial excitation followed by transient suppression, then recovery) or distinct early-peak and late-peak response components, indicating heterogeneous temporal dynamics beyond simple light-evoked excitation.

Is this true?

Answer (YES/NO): YES